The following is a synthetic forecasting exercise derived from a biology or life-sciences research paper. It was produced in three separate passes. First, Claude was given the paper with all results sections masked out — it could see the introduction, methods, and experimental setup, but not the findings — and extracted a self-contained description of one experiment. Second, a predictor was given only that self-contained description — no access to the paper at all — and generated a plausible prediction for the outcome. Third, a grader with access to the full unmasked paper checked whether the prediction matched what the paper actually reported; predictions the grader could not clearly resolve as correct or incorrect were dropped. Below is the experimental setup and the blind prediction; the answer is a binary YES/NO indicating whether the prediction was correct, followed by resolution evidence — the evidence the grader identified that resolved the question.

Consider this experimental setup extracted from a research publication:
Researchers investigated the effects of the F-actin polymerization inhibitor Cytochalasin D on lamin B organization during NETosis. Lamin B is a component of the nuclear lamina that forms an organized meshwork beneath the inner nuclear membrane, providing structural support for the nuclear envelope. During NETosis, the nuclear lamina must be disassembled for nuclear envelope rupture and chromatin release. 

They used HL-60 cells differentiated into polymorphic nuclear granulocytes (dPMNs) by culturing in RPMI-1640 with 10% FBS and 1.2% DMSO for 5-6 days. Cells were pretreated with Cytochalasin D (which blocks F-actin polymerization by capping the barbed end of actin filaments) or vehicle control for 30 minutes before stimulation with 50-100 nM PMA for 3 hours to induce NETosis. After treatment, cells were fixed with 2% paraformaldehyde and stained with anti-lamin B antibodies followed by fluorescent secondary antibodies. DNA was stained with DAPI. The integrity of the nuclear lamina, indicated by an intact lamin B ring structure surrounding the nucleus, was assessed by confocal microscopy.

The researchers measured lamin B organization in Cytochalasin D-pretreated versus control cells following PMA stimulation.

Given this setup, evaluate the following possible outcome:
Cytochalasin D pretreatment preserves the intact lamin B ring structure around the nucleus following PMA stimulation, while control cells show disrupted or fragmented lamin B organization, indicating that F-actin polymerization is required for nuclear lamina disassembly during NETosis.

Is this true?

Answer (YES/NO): YES